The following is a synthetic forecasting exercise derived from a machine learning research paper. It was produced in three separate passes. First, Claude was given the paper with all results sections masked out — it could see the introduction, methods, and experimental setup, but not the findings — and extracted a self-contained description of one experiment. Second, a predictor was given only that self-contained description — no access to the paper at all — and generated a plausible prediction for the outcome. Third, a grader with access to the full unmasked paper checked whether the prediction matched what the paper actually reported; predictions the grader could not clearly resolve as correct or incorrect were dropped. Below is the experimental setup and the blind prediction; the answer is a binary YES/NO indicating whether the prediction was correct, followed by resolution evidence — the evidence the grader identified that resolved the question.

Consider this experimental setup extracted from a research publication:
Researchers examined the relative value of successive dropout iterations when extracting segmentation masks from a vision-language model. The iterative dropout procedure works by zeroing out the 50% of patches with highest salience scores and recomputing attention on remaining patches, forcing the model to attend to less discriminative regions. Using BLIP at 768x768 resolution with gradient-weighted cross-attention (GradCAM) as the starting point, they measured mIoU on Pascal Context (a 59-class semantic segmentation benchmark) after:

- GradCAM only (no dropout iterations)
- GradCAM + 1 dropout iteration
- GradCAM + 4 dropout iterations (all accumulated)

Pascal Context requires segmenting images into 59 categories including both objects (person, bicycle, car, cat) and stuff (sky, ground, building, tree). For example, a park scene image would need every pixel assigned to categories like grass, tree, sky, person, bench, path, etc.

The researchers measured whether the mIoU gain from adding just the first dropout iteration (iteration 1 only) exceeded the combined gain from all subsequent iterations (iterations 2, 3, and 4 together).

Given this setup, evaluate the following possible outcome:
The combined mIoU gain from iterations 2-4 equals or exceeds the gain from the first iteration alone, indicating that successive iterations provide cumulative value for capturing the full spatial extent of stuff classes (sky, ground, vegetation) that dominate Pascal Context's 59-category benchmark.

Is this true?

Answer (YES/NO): NO